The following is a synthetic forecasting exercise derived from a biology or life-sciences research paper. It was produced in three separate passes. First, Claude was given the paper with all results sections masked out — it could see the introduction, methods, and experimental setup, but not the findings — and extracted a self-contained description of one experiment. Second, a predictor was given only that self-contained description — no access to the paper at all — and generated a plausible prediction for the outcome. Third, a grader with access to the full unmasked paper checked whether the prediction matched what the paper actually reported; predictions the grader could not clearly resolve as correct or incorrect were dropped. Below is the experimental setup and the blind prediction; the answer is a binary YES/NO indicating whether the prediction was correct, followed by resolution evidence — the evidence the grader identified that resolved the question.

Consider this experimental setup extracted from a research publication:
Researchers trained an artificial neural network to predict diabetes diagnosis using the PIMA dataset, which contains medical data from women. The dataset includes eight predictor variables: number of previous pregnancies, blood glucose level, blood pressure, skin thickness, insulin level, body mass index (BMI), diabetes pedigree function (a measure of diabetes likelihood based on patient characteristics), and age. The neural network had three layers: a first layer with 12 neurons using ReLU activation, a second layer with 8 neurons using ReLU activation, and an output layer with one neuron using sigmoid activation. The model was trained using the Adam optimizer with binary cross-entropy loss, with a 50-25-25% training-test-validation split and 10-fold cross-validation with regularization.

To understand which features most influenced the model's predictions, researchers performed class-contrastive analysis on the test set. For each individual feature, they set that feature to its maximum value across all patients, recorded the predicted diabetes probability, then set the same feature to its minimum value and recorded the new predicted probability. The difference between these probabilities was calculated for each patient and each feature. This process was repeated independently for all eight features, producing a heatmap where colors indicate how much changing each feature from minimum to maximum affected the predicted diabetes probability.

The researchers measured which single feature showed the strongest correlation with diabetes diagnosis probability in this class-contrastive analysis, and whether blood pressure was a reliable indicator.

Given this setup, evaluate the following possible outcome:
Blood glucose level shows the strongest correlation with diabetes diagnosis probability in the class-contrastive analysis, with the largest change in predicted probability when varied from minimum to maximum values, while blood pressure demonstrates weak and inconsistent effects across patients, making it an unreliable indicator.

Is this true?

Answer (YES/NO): YES